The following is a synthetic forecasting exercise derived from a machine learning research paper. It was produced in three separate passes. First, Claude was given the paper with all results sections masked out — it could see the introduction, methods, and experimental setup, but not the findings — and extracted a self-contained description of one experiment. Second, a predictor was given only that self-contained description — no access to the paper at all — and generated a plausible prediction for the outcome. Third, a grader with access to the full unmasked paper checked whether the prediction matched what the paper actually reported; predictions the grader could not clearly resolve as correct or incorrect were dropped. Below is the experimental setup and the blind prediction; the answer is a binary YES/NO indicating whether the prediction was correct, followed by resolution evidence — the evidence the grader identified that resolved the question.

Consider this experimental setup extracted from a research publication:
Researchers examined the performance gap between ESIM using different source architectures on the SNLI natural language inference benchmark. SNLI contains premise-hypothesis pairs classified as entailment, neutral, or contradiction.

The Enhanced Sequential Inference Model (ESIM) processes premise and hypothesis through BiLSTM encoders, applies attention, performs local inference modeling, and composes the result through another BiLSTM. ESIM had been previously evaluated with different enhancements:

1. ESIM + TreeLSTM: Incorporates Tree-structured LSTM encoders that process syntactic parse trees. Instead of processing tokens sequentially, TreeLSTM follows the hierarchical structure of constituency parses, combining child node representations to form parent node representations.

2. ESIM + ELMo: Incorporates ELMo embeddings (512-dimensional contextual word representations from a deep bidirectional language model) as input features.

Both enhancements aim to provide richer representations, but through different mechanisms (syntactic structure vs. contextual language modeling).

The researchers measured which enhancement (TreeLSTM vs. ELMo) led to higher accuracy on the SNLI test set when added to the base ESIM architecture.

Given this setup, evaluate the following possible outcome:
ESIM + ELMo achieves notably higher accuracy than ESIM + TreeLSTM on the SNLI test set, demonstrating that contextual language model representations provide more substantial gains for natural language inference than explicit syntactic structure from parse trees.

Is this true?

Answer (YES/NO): NO